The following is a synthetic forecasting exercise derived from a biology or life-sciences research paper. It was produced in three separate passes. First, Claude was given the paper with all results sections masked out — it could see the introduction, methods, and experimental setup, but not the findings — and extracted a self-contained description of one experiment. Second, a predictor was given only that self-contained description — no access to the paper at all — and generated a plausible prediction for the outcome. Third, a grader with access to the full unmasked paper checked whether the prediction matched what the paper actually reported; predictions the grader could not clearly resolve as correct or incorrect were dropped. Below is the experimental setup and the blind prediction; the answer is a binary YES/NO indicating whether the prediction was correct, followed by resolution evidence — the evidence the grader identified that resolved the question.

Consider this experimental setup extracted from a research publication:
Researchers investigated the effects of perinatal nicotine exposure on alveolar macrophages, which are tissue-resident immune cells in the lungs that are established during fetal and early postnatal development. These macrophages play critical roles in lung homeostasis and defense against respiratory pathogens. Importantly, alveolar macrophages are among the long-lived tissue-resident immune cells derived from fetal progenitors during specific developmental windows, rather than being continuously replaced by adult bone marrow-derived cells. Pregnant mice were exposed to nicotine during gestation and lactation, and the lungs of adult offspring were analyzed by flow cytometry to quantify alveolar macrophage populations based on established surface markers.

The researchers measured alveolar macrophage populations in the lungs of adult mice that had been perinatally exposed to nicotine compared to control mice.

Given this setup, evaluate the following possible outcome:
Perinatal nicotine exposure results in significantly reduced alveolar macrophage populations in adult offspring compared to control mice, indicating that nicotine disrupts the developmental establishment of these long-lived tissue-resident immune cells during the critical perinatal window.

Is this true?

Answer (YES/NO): YES